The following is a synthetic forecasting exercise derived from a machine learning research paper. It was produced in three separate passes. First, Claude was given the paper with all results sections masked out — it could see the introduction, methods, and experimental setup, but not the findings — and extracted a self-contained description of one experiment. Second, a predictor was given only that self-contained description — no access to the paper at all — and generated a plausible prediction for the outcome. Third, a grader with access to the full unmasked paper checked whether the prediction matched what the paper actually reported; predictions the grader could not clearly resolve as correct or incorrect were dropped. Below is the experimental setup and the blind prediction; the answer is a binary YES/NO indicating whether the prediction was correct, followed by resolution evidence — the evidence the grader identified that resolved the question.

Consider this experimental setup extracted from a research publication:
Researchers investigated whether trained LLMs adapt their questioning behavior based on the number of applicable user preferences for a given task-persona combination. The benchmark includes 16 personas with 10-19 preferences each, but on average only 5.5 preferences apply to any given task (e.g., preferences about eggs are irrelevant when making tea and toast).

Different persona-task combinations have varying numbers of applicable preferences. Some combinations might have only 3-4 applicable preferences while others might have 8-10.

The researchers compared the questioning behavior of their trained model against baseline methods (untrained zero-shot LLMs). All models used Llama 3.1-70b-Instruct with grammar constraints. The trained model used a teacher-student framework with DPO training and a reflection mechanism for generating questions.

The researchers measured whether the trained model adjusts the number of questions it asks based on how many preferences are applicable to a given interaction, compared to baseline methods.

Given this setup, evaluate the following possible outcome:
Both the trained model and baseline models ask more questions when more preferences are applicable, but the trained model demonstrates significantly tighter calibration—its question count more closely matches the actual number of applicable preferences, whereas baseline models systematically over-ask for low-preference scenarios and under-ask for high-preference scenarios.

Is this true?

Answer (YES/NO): NO